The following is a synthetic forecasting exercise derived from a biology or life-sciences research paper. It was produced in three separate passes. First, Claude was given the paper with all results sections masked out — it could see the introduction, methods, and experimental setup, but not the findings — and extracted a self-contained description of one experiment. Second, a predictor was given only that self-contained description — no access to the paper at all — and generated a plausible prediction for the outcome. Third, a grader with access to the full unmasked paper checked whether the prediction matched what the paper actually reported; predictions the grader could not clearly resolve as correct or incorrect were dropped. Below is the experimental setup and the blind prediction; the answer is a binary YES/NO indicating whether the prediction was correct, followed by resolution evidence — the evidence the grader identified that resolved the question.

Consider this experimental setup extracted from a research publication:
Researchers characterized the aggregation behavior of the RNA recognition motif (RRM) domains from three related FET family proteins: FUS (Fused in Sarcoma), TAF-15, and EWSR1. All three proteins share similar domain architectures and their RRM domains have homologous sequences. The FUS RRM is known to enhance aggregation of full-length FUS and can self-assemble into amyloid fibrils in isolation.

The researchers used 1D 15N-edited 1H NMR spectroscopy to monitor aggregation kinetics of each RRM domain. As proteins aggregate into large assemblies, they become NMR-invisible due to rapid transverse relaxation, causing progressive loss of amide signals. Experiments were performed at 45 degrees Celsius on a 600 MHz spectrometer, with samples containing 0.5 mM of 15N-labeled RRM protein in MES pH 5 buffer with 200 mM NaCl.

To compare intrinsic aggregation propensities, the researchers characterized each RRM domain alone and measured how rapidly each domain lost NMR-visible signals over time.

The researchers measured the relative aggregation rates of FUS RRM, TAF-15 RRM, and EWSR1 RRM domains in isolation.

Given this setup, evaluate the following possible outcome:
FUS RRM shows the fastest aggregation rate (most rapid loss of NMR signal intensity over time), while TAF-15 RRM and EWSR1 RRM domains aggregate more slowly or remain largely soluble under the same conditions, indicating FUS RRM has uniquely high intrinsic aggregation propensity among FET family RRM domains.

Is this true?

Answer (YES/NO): YES